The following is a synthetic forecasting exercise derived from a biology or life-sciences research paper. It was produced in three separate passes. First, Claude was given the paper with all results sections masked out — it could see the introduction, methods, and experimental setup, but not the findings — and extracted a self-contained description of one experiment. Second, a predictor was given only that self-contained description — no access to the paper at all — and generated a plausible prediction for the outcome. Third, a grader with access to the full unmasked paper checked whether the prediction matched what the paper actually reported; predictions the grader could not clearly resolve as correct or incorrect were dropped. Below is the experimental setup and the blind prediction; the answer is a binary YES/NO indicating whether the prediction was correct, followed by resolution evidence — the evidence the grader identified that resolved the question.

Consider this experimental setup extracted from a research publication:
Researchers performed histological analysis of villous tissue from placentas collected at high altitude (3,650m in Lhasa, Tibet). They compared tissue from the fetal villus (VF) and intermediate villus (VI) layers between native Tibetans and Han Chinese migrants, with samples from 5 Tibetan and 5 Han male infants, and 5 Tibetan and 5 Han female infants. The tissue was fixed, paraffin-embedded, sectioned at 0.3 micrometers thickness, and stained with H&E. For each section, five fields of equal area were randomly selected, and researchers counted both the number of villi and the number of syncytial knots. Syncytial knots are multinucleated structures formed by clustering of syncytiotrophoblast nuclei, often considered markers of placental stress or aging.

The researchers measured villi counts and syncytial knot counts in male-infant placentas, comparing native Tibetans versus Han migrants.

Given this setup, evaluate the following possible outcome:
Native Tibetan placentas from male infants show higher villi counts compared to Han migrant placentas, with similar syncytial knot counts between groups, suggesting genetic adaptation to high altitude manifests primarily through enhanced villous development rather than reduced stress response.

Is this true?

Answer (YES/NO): NO